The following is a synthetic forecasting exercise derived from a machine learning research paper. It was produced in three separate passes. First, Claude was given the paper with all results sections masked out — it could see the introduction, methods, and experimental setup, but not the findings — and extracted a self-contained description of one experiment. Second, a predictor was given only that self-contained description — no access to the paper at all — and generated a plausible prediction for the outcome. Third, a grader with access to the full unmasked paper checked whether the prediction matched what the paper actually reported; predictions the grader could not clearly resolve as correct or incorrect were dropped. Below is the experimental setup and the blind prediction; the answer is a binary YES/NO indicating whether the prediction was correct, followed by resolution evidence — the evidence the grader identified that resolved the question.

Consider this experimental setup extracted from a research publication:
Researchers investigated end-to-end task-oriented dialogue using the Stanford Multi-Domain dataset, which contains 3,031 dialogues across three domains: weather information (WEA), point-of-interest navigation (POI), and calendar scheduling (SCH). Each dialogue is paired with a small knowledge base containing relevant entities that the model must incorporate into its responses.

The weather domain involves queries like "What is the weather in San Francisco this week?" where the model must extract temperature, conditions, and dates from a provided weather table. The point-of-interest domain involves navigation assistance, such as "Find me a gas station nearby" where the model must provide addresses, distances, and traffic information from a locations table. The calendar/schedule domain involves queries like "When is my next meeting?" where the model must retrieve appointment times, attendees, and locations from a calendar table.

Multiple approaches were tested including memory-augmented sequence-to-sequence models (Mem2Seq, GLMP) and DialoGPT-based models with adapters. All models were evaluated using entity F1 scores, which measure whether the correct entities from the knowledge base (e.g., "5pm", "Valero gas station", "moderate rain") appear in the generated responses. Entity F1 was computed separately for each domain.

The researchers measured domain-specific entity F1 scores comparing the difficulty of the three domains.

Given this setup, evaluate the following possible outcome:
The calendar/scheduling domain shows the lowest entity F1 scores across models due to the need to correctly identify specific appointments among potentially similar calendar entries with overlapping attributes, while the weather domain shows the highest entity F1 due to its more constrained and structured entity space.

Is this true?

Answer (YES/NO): NO